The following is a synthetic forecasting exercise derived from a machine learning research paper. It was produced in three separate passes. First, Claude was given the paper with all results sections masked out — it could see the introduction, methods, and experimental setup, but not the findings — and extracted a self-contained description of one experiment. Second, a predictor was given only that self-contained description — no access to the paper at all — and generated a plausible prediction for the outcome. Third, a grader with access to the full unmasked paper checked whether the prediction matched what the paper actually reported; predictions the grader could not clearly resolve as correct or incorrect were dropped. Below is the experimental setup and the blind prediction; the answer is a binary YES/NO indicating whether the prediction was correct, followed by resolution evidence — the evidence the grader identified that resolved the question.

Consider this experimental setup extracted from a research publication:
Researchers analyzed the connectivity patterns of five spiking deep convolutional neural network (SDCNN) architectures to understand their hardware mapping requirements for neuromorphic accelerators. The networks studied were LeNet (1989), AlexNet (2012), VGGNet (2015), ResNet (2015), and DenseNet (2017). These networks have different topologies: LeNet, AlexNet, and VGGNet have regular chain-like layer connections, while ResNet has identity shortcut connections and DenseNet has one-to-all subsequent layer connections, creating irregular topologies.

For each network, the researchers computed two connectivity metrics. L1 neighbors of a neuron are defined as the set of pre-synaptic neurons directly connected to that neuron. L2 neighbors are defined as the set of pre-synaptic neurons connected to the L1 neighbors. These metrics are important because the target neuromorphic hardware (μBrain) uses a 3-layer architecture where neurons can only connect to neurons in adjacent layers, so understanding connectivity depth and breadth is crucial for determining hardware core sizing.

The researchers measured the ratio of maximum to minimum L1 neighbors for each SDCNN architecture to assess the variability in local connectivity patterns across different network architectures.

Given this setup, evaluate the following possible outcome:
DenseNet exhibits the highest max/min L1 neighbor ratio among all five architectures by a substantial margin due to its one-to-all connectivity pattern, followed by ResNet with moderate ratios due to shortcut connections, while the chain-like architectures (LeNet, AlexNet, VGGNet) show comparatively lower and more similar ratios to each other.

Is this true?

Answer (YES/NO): NO